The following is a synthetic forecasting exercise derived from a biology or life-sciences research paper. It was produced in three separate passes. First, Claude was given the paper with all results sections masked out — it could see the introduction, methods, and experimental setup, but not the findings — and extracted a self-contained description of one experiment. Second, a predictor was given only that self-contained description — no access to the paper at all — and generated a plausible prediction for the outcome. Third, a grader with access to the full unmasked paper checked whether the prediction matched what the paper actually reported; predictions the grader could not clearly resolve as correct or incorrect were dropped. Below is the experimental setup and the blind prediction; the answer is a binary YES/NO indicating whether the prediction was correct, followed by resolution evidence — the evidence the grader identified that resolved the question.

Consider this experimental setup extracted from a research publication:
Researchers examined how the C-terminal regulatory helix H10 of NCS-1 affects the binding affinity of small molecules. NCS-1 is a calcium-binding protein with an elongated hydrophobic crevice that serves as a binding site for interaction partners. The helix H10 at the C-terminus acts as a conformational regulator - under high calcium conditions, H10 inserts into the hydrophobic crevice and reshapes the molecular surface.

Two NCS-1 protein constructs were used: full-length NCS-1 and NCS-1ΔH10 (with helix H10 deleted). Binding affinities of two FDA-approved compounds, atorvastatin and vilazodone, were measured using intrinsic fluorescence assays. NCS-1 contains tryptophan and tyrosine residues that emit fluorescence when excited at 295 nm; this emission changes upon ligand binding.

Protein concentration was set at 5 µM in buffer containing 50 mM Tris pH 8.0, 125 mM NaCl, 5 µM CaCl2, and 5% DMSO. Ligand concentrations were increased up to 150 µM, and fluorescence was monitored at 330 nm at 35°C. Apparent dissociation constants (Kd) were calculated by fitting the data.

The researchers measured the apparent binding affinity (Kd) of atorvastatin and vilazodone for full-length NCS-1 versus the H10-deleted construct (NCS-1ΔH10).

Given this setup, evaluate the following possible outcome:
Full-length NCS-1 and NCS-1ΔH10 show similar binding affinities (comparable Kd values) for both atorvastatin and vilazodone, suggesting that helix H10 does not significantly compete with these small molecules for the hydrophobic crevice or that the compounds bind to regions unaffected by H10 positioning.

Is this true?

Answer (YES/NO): NO